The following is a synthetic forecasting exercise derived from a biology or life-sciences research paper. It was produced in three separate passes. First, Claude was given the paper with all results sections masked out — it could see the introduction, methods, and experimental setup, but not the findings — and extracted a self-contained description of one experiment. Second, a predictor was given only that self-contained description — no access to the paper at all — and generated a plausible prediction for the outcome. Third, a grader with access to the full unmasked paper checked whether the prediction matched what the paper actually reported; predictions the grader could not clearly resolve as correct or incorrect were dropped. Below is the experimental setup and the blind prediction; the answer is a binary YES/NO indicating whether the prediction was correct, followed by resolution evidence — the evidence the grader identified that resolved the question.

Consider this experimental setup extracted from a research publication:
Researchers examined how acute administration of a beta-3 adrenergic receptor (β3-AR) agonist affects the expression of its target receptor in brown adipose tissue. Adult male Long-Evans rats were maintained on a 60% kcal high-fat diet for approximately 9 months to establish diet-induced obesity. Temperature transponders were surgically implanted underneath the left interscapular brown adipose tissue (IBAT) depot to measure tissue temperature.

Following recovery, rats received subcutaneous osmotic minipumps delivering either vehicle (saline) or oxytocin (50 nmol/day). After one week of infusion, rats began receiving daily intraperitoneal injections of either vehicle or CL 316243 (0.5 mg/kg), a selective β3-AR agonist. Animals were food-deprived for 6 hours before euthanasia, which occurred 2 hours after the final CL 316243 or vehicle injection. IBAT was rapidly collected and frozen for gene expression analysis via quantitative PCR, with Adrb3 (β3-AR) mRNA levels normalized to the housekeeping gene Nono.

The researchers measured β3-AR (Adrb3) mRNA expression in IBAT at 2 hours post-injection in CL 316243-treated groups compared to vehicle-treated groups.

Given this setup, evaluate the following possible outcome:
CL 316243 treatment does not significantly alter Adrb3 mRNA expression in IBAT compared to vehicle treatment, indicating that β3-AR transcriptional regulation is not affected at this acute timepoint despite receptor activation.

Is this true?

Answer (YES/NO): NO